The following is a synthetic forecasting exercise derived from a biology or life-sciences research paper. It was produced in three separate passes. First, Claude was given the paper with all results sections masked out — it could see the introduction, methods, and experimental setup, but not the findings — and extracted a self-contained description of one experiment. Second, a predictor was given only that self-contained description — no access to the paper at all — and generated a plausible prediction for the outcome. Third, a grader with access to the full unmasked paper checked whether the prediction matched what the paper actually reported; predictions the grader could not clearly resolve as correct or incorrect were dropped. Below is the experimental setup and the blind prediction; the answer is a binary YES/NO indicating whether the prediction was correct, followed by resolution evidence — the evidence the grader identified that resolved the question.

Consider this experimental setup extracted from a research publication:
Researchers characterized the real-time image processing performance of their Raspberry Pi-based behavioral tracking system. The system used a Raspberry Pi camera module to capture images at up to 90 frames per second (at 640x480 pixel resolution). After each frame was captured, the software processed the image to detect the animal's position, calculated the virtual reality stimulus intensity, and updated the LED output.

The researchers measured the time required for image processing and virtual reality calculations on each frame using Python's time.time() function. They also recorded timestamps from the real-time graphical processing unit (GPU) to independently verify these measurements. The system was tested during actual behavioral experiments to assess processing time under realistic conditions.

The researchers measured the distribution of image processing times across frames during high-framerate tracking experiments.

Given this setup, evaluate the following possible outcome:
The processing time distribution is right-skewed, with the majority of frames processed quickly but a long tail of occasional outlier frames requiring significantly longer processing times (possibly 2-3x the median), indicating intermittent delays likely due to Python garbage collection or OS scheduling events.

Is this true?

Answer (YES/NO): YES